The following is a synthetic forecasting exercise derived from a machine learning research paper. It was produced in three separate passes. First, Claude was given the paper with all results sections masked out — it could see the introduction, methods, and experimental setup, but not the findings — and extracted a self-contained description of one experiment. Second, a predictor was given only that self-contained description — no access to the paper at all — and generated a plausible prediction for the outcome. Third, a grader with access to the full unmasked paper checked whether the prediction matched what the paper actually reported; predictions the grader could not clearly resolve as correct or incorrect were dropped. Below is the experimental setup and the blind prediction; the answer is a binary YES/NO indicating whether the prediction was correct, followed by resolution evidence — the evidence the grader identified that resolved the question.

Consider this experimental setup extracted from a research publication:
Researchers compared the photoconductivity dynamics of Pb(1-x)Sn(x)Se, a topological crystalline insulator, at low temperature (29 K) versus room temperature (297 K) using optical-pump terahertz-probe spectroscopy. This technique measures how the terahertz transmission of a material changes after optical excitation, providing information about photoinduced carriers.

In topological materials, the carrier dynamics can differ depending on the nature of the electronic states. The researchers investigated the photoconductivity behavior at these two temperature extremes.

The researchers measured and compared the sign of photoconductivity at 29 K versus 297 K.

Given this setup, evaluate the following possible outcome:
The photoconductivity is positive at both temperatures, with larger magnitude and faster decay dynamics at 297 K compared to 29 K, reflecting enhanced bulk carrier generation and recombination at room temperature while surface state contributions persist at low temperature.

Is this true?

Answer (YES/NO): NO